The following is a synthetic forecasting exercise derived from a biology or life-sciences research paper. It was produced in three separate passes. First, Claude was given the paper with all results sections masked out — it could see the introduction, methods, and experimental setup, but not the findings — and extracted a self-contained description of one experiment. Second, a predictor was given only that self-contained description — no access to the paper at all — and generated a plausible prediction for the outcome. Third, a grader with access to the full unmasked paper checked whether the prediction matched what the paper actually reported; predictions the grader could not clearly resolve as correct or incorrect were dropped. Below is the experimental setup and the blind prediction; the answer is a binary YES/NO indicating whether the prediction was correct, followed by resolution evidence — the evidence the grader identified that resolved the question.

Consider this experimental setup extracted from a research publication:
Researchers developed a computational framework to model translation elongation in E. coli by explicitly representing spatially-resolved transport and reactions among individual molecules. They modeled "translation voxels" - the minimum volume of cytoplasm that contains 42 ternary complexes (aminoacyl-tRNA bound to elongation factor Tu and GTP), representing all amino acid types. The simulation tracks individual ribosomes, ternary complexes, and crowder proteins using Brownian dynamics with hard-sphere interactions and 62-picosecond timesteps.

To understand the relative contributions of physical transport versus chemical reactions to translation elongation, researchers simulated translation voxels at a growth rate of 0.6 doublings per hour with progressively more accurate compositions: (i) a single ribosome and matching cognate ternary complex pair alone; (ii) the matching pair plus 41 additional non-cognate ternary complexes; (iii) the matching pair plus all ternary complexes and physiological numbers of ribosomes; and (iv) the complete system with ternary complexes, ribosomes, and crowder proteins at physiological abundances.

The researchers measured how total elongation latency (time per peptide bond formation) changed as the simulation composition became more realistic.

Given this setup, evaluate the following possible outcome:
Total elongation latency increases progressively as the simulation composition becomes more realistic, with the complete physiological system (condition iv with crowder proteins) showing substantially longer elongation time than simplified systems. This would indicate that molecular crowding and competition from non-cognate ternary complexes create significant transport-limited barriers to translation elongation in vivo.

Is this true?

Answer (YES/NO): YES